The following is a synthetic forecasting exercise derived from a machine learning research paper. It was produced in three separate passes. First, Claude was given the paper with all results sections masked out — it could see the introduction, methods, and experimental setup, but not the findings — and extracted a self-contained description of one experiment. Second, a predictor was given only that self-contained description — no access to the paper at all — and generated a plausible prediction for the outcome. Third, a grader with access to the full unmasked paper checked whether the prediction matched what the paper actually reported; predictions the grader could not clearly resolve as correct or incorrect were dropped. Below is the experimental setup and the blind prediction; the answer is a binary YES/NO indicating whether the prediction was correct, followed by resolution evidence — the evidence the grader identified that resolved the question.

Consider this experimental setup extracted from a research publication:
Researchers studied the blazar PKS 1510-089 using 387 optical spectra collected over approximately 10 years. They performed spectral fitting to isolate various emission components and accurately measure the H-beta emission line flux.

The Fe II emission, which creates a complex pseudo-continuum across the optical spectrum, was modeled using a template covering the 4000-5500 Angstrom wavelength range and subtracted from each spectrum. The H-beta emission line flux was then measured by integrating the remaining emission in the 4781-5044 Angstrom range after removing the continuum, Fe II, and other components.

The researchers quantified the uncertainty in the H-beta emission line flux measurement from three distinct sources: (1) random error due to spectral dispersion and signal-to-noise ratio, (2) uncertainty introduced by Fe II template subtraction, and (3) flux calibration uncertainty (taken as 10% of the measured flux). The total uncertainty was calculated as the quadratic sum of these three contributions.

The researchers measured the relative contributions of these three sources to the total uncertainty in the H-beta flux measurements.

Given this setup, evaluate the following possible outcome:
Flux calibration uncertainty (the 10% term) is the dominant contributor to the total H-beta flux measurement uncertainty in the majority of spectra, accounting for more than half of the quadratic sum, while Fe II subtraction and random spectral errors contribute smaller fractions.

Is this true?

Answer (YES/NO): YES